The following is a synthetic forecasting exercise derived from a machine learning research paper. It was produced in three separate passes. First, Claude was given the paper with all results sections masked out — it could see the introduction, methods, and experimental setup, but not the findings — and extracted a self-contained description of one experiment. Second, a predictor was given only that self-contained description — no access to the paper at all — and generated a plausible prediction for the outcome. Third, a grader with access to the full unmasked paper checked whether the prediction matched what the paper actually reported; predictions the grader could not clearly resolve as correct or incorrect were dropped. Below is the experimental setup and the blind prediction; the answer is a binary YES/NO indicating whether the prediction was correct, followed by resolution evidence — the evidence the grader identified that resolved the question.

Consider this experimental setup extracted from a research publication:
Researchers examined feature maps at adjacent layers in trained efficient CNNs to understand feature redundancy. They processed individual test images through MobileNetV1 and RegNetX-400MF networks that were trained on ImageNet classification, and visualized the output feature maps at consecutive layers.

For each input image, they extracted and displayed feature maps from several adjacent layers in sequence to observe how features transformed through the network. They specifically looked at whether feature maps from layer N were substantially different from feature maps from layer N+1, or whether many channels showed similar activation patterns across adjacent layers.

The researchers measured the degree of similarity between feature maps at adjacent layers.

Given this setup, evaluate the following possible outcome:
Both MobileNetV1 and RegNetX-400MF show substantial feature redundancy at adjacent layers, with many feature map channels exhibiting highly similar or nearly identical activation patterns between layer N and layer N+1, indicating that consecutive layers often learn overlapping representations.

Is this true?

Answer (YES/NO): YES